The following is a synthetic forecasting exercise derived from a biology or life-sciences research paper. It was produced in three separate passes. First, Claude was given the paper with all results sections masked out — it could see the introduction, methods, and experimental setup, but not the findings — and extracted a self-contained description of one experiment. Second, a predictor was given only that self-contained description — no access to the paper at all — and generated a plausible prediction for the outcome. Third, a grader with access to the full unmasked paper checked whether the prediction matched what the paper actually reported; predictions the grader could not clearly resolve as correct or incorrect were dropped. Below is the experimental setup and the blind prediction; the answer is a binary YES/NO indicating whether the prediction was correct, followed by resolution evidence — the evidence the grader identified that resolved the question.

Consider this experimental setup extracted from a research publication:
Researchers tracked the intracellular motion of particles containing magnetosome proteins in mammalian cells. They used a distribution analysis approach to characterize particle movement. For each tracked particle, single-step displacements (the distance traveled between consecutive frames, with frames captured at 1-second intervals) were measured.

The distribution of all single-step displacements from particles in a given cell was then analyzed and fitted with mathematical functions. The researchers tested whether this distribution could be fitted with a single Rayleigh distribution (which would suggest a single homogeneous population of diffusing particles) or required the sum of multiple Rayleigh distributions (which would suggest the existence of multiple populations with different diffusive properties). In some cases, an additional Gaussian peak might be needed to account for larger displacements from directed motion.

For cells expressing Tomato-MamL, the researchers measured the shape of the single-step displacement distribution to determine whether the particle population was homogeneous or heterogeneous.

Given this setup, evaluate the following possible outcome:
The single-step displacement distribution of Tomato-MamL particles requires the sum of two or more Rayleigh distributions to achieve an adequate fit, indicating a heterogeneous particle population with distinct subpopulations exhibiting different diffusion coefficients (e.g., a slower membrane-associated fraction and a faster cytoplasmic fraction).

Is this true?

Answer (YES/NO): YES